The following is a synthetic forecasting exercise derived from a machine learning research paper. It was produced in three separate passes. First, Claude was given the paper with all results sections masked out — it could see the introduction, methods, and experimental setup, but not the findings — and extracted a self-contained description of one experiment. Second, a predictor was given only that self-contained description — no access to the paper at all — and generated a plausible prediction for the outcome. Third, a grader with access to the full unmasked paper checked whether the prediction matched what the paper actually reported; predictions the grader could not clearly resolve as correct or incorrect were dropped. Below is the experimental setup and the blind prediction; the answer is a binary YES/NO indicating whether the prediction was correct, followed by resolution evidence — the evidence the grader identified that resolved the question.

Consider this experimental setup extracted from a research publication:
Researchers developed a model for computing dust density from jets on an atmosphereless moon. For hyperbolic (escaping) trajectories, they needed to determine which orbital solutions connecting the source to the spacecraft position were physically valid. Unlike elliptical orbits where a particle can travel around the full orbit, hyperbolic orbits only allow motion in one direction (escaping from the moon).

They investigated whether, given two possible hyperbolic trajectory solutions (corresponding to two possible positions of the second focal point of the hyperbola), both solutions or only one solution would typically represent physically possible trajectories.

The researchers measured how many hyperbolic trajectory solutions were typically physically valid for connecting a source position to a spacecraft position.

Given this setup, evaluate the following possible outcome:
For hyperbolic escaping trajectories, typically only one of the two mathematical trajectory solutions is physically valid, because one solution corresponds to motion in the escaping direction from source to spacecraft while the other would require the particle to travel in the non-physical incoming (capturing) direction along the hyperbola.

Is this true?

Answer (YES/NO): YES